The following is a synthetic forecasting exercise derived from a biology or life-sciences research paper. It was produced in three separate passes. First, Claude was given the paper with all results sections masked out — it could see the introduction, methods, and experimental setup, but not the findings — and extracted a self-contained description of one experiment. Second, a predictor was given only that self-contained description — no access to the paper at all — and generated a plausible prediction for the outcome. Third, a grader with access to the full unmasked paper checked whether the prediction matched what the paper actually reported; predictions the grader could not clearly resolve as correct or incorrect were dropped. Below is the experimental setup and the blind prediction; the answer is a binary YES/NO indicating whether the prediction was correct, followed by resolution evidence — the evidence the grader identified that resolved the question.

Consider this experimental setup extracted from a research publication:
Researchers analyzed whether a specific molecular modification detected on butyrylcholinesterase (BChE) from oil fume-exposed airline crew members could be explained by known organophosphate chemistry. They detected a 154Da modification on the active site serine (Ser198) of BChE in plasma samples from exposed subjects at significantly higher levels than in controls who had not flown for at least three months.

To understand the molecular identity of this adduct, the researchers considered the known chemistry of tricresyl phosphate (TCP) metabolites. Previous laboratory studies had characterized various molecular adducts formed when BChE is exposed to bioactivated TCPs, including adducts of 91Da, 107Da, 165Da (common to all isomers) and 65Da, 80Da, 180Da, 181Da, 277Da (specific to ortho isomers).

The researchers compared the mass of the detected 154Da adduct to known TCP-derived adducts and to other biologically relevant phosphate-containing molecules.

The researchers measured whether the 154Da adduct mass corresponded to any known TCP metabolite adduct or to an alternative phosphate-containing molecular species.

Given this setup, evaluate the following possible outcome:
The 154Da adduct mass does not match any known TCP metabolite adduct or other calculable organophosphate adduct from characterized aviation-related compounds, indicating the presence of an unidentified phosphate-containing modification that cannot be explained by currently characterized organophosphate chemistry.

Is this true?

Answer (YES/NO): NO